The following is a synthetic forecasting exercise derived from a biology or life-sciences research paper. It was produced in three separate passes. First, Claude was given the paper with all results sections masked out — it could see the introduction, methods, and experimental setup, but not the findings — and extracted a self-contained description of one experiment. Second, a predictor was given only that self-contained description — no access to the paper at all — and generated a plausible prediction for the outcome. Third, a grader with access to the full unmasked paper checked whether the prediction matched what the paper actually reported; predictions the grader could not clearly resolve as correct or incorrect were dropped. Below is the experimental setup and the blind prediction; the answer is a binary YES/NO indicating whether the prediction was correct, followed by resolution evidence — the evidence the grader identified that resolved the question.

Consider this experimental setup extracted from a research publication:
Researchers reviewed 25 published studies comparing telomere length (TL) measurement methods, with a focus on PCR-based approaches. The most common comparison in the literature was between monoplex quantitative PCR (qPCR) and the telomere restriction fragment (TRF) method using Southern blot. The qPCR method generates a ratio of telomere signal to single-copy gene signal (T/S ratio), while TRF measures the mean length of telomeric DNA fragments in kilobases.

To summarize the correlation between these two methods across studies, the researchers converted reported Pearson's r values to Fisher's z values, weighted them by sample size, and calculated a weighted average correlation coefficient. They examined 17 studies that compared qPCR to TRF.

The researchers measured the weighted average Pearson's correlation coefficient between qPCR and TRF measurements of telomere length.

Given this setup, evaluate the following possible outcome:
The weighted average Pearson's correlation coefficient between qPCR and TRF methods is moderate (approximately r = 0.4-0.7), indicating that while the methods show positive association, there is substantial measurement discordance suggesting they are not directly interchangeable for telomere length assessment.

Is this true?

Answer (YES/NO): NO